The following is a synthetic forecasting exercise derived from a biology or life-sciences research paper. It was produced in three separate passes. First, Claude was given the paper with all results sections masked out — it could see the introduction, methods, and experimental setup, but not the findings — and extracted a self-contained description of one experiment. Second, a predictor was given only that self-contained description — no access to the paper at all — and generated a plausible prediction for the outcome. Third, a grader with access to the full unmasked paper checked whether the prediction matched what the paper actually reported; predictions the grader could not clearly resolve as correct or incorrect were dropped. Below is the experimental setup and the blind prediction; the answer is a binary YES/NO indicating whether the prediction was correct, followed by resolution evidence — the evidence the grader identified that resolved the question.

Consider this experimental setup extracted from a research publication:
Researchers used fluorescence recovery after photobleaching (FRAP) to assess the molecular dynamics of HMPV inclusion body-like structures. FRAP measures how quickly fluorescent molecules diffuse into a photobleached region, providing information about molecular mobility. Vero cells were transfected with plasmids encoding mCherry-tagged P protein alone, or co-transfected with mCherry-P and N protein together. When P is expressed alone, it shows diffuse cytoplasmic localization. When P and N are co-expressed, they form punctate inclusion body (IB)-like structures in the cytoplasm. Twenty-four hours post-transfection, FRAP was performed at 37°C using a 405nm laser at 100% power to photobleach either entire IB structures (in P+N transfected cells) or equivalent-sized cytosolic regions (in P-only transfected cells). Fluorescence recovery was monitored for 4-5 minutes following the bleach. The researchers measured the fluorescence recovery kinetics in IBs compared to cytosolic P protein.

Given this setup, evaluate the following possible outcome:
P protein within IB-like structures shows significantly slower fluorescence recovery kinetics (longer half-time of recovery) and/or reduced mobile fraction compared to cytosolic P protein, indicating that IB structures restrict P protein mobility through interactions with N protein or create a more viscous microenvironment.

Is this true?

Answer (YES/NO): YES